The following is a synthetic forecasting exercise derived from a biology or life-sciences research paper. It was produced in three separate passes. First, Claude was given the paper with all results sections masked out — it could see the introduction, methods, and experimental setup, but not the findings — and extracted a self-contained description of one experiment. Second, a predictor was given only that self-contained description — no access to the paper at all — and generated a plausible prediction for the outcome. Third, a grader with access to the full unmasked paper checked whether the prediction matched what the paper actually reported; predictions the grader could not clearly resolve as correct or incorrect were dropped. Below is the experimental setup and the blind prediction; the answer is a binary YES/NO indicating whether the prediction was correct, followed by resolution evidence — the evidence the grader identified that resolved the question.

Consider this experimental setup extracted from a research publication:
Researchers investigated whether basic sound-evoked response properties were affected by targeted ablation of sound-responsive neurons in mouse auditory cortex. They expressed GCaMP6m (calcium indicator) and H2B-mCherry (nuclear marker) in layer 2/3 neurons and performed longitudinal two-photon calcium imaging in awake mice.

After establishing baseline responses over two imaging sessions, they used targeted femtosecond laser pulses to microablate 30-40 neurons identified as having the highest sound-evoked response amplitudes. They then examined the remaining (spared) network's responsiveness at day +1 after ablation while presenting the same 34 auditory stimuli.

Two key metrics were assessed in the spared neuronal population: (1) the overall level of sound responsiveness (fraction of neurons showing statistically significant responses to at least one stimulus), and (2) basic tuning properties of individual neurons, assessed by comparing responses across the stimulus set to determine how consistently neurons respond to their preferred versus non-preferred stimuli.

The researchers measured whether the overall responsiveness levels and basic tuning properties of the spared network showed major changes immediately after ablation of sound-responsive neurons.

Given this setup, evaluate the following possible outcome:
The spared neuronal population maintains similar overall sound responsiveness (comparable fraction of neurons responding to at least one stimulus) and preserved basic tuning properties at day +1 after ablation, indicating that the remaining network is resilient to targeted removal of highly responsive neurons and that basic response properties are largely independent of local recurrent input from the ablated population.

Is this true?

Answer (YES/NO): YES